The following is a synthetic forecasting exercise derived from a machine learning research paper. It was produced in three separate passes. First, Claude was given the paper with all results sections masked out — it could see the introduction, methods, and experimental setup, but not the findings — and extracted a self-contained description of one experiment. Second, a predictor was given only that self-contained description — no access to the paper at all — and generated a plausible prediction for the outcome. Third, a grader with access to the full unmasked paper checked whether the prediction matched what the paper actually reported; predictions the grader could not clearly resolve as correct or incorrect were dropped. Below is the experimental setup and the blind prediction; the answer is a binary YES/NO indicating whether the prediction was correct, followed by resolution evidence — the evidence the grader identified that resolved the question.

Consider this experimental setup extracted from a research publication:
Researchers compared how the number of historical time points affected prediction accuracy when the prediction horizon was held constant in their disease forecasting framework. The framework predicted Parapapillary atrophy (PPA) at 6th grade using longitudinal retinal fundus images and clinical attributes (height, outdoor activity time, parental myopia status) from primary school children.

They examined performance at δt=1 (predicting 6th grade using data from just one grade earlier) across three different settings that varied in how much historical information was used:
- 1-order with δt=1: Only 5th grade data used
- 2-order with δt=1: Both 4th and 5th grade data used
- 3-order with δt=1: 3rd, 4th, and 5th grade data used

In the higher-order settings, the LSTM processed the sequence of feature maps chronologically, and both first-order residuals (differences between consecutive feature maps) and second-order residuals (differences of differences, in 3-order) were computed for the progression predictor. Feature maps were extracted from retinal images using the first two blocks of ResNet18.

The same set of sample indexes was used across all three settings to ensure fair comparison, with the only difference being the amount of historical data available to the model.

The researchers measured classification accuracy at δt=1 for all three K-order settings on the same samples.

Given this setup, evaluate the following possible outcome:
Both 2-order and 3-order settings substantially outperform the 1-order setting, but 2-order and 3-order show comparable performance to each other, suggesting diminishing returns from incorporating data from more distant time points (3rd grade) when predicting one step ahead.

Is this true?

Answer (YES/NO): NO